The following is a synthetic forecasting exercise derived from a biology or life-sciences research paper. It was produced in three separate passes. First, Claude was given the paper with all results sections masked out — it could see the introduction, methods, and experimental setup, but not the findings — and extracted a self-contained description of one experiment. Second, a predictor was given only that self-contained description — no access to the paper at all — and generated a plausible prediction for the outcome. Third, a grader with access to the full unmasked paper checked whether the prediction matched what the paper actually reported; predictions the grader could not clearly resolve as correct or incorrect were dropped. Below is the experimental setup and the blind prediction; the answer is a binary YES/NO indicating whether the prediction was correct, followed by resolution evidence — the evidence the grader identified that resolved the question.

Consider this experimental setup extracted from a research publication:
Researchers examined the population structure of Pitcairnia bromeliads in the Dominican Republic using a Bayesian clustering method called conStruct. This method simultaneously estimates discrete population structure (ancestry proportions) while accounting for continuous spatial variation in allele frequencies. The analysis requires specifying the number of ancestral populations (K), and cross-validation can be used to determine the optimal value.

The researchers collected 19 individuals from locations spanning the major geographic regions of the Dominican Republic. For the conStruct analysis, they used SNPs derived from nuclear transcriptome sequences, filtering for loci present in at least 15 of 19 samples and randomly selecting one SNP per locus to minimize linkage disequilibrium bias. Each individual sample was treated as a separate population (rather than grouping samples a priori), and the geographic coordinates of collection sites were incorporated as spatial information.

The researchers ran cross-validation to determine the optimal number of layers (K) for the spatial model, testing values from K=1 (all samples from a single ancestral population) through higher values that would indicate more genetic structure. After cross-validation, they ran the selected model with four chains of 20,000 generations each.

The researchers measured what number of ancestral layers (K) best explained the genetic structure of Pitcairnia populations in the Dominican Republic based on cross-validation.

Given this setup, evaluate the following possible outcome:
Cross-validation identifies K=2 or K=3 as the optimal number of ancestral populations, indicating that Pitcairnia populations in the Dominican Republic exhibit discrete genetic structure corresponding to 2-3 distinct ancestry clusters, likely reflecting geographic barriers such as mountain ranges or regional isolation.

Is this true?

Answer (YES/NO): YES